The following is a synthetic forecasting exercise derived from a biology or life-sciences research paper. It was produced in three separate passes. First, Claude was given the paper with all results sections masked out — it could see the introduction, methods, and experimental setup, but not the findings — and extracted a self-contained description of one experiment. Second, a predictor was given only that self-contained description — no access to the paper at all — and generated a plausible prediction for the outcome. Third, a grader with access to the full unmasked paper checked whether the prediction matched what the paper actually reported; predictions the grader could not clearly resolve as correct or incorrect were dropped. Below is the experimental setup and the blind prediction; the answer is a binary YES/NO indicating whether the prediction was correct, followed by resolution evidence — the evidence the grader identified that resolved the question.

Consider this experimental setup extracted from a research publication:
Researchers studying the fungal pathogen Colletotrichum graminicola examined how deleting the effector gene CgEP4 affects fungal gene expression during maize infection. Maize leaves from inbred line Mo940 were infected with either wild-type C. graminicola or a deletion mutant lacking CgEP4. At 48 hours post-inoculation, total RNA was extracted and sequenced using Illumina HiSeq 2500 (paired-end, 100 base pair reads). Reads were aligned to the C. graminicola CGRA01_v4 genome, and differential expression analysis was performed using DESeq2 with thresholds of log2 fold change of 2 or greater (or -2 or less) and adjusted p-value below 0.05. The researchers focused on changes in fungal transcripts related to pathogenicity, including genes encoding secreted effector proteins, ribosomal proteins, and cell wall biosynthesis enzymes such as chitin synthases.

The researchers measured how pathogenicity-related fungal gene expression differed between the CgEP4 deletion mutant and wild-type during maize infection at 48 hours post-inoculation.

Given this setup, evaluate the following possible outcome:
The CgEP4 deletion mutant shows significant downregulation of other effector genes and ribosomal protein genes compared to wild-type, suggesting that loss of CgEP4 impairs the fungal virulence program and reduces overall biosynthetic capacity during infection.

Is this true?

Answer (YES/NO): YES